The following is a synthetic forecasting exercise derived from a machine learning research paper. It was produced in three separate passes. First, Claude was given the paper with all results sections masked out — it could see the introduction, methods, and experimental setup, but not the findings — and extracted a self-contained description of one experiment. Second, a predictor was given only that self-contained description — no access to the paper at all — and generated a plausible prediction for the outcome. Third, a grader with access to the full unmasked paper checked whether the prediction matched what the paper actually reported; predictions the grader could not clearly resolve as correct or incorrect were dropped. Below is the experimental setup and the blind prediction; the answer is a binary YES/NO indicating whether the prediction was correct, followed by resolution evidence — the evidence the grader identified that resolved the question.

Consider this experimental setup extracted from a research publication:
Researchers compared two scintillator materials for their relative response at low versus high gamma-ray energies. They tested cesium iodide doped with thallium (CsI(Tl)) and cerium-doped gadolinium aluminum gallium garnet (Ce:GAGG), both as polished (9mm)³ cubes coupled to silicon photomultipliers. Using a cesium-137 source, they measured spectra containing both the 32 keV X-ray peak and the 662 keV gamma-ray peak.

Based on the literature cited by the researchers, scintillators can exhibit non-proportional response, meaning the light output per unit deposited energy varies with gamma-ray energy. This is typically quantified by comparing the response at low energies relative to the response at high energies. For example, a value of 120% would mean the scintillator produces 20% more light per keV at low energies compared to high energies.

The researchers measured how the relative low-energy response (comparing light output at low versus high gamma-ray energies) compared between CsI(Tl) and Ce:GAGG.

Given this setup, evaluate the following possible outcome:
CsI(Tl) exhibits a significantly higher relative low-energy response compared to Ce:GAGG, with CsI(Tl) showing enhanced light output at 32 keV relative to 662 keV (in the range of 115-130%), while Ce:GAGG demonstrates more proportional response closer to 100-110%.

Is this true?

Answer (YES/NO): NO